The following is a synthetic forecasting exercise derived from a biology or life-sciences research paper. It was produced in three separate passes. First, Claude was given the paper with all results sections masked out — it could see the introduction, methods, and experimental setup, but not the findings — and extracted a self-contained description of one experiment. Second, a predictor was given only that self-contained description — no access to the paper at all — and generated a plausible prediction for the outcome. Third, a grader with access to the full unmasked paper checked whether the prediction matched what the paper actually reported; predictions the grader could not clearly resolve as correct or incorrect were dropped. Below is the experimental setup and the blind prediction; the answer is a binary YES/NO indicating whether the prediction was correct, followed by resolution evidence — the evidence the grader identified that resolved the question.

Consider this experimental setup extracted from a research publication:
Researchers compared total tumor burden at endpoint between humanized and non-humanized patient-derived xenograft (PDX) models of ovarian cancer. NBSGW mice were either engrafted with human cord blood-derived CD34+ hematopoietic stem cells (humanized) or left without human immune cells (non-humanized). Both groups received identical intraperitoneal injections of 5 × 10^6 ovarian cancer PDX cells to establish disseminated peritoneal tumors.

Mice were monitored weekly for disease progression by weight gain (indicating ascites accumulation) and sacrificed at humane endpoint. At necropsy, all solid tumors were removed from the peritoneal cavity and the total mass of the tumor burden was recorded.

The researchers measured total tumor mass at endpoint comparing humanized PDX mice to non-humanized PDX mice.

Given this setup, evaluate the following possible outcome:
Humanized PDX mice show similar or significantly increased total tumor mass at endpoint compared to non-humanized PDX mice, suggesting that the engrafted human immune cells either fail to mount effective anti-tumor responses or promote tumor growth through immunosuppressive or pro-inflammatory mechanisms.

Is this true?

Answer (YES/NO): NO